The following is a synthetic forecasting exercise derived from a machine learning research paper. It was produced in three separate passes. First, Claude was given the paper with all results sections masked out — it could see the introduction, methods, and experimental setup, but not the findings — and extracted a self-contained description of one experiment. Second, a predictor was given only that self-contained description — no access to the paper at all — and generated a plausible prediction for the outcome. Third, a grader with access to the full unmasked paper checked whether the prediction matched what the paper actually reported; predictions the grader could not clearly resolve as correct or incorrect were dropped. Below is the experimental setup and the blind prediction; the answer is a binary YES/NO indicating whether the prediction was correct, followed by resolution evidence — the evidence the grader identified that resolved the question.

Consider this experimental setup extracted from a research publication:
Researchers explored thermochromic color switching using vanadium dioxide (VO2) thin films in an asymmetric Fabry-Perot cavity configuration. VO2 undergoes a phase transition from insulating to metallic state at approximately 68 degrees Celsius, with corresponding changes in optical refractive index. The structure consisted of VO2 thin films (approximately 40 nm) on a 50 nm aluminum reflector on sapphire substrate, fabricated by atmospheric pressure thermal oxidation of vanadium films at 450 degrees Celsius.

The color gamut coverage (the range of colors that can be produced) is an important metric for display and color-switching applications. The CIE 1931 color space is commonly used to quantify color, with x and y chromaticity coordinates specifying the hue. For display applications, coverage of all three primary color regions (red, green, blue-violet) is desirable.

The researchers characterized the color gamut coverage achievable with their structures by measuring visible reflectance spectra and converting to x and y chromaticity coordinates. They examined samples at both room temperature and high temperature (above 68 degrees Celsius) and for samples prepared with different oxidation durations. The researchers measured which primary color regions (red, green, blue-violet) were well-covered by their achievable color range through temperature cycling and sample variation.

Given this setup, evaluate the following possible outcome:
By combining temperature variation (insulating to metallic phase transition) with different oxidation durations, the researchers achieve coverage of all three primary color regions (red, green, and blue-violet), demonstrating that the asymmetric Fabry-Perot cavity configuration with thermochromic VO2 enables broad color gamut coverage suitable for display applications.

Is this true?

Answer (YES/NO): NO